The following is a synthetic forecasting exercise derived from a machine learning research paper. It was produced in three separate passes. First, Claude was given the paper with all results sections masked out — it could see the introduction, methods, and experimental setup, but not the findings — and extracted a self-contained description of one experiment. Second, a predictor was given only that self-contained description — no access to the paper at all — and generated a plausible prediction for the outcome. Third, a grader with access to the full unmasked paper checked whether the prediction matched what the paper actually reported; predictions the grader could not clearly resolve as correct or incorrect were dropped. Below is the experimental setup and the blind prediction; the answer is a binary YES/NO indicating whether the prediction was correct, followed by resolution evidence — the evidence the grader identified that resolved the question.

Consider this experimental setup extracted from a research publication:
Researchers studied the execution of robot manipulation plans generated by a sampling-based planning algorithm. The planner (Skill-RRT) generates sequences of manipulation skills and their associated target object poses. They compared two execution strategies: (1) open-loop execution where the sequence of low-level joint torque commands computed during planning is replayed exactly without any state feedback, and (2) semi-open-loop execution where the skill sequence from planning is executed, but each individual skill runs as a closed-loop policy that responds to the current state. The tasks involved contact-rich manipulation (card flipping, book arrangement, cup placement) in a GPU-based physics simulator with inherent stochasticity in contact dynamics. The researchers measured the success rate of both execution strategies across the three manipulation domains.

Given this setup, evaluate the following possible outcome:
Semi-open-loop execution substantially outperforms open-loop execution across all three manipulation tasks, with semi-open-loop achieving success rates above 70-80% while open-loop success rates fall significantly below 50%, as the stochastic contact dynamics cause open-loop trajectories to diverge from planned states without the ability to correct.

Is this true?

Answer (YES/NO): NO